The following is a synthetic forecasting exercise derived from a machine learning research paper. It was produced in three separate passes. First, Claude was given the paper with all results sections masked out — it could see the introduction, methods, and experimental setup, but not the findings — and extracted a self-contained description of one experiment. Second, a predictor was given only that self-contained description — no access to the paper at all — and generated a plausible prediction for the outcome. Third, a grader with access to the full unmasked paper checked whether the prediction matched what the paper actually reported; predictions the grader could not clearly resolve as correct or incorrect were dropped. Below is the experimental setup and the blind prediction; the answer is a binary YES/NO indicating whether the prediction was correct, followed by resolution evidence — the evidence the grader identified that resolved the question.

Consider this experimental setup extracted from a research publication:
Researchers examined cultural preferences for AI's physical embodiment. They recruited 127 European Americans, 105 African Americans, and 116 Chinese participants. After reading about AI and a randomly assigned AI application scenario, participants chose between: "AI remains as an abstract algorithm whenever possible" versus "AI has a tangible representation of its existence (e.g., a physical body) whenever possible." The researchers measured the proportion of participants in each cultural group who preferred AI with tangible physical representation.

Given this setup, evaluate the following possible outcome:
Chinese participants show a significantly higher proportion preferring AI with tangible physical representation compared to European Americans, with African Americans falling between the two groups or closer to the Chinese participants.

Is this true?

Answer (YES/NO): YES